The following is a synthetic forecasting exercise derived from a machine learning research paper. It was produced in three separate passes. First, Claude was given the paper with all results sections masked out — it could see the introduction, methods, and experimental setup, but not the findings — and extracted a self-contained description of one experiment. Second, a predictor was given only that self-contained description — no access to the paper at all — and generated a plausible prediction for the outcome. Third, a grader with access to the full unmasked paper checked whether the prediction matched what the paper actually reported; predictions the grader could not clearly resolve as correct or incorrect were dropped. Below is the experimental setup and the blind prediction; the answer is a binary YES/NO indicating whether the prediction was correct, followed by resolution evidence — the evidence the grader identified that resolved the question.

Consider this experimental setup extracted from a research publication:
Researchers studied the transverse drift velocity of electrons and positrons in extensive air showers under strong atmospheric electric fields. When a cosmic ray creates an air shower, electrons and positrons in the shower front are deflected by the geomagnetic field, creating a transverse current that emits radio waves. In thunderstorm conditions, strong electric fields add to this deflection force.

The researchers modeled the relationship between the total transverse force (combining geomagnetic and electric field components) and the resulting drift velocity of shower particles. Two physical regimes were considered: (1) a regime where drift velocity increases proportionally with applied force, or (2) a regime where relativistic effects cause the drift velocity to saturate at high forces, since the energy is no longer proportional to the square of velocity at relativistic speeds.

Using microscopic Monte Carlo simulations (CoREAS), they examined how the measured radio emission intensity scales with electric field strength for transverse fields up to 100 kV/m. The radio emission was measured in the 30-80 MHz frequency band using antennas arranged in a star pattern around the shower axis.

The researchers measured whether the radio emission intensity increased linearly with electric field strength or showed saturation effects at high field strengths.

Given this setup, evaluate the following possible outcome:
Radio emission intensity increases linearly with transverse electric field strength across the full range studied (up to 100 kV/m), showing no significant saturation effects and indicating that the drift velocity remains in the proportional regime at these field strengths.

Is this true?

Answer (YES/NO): NO